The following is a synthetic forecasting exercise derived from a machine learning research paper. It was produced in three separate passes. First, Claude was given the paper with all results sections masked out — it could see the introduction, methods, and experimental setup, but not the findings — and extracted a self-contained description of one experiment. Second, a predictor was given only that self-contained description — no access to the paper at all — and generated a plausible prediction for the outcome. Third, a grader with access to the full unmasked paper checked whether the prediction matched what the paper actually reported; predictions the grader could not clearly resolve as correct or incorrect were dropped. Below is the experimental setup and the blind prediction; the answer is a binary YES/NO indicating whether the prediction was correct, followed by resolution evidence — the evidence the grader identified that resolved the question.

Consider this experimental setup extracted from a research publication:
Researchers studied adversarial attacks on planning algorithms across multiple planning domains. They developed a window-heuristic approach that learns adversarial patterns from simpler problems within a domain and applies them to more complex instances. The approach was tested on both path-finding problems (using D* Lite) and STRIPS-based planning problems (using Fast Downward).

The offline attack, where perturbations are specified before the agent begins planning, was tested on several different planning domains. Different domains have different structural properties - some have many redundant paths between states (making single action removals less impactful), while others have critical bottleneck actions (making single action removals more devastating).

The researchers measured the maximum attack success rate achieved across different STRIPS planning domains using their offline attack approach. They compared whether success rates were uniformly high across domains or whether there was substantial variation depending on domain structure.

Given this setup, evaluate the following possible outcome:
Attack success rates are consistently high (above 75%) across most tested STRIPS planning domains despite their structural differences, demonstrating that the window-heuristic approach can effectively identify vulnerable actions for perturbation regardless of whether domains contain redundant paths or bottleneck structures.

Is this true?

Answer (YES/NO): NO